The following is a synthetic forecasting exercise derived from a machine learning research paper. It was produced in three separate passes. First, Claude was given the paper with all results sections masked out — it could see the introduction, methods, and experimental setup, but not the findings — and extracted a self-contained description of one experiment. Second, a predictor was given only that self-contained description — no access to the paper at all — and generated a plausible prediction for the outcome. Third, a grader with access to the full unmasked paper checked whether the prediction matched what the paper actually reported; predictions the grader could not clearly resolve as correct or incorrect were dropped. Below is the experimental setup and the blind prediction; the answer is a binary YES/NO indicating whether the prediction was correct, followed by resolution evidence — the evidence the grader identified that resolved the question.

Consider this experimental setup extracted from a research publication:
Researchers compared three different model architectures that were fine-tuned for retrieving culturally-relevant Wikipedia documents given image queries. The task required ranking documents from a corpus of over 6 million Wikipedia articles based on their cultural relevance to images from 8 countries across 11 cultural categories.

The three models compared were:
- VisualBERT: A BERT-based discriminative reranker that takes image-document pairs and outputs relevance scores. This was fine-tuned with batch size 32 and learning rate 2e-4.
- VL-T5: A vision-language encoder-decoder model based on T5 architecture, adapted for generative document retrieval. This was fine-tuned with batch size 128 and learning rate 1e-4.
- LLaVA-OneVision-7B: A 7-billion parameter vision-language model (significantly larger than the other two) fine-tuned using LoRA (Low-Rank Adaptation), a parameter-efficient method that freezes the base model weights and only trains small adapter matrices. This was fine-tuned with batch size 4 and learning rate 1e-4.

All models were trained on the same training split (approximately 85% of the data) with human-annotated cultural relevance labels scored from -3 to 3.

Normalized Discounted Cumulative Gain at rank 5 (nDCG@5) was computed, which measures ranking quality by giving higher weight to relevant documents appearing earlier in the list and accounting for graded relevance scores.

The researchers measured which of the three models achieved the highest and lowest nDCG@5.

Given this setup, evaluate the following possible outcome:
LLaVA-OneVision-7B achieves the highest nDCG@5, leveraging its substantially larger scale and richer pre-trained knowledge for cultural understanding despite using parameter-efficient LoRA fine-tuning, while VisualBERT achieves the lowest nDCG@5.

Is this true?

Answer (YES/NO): NO